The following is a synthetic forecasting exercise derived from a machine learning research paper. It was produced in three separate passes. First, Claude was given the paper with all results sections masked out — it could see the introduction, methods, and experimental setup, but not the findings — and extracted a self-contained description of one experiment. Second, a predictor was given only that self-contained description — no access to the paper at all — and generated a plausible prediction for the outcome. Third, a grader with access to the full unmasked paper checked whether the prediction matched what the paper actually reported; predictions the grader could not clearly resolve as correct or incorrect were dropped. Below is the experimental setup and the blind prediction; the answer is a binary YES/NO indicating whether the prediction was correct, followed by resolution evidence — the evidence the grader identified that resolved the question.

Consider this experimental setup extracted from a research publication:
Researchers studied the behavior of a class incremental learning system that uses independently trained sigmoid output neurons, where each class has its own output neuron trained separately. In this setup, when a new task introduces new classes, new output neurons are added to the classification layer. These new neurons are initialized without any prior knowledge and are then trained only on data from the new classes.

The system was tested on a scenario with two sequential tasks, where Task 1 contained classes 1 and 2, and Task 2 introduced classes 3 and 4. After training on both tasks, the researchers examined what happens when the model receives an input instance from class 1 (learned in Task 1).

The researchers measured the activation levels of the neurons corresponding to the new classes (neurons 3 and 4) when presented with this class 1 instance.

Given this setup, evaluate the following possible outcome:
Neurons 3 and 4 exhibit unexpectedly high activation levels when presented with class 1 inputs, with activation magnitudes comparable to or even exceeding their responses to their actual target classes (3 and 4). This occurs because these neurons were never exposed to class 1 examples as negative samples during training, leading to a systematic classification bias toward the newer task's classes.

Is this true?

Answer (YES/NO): YES